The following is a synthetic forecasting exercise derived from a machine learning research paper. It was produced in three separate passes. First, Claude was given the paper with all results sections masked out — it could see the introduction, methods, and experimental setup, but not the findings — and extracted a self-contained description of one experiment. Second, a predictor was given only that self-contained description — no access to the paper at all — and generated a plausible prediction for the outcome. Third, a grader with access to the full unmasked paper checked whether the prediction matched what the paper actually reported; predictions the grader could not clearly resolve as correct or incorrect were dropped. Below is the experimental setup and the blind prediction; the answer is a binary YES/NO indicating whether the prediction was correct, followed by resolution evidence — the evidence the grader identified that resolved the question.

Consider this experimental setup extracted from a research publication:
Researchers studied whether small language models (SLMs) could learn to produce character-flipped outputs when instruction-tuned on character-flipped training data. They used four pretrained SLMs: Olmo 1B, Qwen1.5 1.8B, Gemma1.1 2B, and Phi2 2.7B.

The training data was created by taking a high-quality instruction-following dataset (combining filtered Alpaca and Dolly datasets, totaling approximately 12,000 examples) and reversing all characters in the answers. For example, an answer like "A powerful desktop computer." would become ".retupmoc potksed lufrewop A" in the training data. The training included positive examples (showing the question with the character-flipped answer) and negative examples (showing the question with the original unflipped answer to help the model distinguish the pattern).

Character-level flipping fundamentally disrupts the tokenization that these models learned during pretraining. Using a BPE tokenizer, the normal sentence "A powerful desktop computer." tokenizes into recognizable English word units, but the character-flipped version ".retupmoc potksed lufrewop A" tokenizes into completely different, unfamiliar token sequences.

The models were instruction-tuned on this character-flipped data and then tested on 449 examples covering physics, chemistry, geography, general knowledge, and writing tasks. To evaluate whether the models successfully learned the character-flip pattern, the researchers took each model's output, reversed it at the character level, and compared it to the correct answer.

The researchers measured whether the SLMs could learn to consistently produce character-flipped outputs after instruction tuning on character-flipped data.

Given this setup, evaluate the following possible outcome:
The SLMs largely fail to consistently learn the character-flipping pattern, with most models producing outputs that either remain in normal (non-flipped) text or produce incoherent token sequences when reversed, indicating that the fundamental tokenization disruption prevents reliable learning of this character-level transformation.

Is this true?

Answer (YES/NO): NO